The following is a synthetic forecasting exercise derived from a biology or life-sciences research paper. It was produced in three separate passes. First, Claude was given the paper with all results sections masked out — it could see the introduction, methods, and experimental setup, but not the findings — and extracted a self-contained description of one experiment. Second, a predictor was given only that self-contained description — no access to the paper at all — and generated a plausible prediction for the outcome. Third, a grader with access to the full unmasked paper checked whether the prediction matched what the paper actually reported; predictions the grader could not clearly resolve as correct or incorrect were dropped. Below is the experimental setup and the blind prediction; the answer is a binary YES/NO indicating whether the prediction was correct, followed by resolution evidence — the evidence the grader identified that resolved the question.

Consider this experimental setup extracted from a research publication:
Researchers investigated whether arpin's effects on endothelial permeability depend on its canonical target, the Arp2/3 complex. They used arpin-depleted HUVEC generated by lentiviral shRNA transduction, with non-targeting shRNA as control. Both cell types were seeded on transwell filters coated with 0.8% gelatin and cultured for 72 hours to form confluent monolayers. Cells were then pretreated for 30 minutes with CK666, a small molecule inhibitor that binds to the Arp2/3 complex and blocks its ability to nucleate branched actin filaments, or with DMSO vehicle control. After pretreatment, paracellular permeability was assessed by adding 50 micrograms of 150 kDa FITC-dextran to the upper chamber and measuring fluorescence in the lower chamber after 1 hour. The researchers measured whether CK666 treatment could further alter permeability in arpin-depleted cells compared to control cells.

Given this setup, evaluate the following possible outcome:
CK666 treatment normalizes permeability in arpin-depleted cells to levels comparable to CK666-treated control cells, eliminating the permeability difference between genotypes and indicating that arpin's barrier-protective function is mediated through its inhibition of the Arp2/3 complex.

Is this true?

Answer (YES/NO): NO